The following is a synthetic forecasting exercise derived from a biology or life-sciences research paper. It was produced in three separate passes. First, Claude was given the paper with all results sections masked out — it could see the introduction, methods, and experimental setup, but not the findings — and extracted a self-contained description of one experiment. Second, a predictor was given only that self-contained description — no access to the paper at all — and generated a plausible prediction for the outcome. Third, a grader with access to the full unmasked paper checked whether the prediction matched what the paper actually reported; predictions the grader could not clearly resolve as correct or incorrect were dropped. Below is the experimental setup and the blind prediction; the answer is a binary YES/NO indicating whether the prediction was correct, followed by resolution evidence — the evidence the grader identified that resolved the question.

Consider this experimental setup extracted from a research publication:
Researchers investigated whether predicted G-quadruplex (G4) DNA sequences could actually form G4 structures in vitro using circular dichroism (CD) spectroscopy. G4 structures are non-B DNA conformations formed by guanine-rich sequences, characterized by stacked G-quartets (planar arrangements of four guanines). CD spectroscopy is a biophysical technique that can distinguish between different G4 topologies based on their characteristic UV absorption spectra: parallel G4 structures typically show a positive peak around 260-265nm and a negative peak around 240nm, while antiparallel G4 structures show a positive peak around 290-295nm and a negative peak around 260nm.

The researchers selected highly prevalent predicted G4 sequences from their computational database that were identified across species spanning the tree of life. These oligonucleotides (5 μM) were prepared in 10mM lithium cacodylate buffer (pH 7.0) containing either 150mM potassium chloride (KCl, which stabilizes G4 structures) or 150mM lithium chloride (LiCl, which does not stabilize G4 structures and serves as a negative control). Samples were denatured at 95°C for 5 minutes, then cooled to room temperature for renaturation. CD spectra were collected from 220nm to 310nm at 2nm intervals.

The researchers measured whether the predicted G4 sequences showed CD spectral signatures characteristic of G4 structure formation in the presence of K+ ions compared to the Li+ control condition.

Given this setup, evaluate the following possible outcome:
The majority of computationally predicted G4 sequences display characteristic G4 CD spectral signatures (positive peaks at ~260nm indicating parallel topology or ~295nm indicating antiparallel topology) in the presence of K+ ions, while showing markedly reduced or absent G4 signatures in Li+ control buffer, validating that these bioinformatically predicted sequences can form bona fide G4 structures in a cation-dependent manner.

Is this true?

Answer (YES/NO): YES